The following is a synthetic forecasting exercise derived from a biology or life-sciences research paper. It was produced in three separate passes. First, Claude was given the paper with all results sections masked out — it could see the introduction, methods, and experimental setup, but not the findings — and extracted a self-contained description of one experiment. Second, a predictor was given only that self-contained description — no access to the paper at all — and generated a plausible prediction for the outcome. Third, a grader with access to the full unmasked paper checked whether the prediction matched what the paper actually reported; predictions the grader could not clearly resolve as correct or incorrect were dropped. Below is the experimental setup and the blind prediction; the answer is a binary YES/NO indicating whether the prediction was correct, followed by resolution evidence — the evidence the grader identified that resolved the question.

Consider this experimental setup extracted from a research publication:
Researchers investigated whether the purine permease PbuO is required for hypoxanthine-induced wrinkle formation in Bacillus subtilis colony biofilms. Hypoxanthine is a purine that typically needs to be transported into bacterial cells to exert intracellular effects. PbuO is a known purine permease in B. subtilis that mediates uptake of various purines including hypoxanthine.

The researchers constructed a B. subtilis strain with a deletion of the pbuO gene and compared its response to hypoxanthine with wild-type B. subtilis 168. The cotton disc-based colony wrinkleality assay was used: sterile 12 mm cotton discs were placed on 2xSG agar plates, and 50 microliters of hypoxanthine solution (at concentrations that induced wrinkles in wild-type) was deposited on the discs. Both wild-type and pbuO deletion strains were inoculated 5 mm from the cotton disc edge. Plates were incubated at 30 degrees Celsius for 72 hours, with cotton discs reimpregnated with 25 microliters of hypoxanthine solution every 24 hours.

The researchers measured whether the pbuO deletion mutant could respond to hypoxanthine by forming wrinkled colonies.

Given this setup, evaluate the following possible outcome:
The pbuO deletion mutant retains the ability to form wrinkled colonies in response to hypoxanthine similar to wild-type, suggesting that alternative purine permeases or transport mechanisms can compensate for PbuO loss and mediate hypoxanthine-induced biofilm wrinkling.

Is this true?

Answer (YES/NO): NO